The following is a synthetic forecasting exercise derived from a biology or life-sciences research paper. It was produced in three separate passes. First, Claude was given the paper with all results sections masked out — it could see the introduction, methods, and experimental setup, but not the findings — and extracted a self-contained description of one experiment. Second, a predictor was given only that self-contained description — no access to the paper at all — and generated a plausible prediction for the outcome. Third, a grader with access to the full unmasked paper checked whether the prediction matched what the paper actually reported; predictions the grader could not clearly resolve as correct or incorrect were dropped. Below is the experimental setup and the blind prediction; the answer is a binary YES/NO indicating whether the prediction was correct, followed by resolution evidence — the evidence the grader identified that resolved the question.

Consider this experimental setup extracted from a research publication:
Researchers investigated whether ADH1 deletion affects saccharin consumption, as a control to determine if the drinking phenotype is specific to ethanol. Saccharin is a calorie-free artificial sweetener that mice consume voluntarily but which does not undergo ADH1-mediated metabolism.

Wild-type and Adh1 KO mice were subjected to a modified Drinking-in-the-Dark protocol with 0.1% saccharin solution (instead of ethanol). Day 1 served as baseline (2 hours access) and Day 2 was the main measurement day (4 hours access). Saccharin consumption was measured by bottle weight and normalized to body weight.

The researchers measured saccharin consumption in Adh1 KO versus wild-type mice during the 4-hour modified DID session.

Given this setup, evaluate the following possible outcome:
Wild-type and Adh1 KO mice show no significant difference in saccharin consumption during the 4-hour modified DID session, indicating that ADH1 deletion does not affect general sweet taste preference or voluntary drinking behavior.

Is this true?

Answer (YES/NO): YES